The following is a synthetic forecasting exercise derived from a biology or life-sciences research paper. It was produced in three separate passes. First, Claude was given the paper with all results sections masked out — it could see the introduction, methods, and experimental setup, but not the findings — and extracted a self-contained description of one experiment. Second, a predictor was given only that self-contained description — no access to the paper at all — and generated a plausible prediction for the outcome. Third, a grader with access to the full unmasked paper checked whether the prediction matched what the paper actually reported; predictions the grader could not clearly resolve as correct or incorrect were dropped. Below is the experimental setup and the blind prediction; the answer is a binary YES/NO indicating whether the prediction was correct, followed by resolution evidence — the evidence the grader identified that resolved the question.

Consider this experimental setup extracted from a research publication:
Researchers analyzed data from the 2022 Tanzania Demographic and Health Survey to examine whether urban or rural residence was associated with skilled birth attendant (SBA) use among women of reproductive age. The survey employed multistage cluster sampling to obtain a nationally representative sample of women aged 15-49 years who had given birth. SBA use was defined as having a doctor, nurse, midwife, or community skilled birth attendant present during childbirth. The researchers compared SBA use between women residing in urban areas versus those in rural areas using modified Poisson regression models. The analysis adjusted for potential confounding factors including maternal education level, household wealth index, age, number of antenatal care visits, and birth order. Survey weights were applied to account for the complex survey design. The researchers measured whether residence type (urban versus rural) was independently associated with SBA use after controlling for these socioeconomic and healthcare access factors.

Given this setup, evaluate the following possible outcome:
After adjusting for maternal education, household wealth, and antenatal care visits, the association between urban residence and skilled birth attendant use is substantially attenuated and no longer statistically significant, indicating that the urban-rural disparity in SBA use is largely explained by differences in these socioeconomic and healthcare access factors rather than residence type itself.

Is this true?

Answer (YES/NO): NO